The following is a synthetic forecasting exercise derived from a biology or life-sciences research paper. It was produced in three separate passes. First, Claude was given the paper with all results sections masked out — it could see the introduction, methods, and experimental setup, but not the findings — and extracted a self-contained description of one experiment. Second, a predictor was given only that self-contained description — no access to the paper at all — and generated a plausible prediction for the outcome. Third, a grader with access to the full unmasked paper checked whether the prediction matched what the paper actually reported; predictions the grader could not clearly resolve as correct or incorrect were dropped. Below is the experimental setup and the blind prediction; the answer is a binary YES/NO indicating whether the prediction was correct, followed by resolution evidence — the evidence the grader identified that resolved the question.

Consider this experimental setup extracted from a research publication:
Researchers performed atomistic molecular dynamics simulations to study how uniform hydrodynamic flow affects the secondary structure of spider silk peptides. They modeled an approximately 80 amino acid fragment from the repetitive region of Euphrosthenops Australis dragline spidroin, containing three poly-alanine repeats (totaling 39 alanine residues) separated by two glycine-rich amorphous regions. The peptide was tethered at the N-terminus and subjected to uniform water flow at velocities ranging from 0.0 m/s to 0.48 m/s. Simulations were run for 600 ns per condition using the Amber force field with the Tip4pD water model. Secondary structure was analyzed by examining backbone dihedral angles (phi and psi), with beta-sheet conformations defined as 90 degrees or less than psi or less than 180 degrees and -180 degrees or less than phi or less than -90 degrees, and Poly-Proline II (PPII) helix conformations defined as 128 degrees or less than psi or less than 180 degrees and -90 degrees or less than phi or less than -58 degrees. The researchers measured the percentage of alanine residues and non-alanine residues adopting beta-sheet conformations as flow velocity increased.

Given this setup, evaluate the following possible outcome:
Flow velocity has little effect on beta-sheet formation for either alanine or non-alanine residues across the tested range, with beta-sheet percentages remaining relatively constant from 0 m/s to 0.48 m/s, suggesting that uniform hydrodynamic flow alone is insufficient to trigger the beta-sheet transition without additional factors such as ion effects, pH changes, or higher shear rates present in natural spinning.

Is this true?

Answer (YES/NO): NO